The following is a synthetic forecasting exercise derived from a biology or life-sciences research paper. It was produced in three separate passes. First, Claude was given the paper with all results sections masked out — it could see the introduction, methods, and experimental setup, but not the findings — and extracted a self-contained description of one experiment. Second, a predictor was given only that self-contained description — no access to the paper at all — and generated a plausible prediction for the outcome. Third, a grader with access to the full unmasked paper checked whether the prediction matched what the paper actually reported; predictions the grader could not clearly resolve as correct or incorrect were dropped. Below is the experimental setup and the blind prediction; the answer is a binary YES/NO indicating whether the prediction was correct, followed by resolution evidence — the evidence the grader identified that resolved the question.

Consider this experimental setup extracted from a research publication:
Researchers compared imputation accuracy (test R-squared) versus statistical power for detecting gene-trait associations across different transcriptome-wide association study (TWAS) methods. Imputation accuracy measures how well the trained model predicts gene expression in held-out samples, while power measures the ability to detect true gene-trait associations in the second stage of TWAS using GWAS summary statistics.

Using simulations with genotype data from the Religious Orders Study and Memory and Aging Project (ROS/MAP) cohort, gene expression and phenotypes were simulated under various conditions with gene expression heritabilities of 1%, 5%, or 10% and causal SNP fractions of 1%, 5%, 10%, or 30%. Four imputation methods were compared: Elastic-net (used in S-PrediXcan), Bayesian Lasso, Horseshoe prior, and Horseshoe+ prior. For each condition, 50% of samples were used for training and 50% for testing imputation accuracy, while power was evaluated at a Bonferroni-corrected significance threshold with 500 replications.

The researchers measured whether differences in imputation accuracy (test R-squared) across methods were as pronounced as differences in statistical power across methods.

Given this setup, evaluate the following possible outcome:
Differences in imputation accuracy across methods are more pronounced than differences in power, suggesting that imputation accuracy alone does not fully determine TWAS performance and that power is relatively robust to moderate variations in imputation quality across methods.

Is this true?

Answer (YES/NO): NO